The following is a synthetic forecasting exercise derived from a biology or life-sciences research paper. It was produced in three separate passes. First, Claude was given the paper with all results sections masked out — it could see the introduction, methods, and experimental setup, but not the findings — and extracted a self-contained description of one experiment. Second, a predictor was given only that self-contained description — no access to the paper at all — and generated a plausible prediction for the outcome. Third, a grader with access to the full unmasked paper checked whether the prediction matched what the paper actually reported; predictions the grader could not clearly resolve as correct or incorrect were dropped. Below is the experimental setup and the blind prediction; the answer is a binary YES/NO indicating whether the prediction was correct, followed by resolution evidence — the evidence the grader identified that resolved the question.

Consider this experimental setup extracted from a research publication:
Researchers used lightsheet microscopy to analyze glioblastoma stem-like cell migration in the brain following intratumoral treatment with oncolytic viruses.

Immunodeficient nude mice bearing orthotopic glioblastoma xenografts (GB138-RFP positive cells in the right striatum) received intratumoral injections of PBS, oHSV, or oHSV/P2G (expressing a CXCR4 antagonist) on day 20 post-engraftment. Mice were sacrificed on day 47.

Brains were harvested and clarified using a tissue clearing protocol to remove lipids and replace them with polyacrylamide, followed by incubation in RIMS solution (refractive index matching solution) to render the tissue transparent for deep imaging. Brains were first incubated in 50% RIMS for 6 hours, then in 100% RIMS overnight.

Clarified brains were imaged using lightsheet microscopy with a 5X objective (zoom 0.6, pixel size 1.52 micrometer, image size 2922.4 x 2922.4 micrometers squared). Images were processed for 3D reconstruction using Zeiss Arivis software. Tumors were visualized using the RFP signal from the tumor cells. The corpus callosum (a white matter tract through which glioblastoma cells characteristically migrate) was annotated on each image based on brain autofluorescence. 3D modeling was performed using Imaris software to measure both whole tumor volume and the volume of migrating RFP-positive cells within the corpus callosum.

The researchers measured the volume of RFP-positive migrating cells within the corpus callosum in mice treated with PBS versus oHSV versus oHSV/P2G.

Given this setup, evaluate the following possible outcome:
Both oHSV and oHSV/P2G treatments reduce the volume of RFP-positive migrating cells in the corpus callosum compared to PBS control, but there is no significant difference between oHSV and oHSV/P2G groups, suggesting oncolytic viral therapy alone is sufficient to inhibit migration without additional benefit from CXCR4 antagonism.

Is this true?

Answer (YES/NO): NO